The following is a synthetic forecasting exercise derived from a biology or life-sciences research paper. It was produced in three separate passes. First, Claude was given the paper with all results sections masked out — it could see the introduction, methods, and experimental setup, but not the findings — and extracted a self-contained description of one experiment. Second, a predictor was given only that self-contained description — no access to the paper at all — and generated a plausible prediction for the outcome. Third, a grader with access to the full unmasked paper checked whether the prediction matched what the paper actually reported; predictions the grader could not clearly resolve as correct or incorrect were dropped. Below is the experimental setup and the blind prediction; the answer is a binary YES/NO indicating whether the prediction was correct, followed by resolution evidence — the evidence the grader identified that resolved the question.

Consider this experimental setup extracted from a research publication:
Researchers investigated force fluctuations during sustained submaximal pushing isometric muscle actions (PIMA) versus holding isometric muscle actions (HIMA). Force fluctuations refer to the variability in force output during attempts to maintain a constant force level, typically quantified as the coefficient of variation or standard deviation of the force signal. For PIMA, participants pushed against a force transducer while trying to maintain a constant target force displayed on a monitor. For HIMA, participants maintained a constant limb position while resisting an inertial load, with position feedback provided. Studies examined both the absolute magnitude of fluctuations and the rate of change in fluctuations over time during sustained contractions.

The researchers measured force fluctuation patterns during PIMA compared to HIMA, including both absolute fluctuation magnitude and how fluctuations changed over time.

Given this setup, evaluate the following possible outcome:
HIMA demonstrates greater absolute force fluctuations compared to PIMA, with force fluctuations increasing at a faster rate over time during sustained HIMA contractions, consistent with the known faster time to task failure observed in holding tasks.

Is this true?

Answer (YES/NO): NO